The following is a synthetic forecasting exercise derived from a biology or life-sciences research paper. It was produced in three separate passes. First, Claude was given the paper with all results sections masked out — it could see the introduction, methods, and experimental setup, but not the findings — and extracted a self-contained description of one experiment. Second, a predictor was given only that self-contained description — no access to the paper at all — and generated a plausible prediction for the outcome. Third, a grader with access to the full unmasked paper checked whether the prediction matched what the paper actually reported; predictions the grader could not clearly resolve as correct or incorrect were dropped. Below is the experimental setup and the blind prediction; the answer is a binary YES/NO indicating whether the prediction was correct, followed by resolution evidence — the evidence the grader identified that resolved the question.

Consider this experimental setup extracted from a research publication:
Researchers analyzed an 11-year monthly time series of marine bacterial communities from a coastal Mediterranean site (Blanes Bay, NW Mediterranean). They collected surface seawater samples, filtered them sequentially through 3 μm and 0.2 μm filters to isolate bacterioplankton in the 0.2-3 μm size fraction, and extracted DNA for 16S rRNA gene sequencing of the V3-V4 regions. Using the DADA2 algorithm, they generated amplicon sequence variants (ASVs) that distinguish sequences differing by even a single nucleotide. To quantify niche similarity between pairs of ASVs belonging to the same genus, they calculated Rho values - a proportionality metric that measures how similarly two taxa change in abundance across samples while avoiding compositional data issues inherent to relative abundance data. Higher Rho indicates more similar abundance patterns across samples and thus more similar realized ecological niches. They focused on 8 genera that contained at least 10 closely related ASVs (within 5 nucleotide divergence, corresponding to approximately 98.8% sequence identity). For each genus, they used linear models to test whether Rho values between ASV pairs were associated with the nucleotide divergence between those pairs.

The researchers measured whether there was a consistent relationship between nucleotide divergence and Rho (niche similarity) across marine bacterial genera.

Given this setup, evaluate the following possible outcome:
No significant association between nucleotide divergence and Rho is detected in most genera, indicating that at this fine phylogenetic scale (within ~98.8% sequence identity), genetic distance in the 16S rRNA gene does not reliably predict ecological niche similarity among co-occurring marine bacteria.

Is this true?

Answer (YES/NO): NO